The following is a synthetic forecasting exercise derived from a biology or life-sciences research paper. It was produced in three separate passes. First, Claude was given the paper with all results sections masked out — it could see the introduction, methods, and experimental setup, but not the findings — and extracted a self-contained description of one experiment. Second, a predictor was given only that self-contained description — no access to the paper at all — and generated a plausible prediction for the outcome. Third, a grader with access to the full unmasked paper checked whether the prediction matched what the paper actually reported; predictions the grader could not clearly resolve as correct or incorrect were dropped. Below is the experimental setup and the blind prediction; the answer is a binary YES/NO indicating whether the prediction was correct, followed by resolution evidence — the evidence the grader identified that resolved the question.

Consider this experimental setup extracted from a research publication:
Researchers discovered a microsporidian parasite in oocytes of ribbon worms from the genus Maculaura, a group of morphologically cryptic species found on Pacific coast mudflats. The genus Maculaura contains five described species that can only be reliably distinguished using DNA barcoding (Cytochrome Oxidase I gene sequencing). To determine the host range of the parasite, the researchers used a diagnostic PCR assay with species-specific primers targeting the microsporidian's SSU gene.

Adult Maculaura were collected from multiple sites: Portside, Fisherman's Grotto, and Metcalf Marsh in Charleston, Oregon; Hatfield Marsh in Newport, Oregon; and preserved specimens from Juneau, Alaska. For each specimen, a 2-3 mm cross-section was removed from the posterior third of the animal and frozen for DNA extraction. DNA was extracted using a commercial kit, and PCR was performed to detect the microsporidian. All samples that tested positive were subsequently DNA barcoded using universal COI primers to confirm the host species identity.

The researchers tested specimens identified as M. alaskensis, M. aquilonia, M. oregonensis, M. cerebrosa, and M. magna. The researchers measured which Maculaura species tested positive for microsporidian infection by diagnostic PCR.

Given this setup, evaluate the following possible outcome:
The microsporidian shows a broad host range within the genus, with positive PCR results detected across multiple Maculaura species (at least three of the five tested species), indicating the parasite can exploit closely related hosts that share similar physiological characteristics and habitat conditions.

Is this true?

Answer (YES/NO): YES